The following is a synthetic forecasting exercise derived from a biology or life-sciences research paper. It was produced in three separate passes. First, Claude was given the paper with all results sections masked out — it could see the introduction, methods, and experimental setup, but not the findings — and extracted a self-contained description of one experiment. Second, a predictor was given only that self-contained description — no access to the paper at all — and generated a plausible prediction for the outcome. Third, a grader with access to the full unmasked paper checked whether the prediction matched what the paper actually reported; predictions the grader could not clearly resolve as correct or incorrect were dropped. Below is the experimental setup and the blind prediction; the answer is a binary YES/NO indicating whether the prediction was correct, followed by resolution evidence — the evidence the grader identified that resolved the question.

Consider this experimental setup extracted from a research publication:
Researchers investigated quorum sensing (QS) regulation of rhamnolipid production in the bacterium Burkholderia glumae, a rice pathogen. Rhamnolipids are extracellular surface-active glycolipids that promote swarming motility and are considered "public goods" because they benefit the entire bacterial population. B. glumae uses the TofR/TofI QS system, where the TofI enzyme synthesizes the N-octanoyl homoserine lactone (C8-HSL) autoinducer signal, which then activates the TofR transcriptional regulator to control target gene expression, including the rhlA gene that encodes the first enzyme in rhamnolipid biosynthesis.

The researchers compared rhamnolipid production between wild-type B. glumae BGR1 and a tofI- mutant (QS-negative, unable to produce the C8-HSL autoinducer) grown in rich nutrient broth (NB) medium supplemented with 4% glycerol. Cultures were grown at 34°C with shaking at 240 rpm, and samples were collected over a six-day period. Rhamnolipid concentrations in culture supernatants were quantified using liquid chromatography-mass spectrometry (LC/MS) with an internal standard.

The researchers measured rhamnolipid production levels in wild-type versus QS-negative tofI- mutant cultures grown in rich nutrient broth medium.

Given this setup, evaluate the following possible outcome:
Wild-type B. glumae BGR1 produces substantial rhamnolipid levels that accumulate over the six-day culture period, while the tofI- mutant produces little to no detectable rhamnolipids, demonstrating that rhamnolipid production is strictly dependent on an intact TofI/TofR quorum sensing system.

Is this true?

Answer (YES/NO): NO